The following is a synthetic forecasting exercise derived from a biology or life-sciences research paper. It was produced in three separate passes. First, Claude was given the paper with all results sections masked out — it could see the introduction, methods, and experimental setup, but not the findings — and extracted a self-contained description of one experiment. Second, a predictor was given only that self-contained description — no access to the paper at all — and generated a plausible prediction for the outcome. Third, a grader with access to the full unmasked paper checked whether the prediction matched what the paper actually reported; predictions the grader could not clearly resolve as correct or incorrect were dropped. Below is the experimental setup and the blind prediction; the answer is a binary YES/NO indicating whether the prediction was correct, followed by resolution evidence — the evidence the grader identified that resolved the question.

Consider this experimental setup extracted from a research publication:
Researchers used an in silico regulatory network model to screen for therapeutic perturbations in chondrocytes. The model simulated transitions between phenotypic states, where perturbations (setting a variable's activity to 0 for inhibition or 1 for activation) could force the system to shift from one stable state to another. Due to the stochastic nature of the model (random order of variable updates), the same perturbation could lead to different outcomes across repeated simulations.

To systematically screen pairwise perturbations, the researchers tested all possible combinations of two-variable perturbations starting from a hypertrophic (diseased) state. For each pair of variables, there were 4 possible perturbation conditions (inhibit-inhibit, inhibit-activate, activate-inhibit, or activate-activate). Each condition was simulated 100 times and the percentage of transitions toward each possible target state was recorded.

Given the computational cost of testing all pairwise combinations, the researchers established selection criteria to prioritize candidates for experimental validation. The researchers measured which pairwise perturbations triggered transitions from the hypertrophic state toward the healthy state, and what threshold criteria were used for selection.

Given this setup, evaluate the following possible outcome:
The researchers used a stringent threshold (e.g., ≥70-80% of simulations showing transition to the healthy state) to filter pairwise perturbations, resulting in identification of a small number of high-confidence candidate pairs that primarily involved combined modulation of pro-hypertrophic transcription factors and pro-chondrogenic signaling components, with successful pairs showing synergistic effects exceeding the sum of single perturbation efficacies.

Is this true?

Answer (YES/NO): NO